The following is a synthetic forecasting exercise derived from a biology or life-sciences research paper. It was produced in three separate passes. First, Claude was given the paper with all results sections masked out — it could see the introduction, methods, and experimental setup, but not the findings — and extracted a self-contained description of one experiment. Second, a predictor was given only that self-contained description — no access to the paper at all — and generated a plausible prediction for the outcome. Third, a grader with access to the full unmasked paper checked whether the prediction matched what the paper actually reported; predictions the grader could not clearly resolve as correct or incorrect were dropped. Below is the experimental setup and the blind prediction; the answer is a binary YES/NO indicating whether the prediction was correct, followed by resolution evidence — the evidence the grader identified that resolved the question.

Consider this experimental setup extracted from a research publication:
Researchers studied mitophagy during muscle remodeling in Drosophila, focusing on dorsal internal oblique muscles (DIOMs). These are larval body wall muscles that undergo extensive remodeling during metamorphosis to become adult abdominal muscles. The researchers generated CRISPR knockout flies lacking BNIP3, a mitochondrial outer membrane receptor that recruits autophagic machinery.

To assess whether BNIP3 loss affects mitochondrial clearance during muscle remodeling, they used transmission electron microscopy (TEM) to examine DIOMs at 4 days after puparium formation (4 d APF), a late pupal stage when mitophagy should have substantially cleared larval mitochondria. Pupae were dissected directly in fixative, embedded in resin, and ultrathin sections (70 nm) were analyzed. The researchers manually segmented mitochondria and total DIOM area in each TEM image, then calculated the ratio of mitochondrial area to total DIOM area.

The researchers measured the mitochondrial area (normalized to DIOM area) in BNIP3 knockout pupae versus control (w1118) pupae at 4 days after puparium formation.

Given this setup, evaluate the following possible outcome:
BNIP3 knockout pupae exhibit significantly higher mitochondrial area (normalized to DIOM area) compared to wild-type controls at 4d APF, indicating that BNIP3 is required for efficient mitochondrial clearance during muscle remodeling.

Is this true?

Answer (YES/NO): YES